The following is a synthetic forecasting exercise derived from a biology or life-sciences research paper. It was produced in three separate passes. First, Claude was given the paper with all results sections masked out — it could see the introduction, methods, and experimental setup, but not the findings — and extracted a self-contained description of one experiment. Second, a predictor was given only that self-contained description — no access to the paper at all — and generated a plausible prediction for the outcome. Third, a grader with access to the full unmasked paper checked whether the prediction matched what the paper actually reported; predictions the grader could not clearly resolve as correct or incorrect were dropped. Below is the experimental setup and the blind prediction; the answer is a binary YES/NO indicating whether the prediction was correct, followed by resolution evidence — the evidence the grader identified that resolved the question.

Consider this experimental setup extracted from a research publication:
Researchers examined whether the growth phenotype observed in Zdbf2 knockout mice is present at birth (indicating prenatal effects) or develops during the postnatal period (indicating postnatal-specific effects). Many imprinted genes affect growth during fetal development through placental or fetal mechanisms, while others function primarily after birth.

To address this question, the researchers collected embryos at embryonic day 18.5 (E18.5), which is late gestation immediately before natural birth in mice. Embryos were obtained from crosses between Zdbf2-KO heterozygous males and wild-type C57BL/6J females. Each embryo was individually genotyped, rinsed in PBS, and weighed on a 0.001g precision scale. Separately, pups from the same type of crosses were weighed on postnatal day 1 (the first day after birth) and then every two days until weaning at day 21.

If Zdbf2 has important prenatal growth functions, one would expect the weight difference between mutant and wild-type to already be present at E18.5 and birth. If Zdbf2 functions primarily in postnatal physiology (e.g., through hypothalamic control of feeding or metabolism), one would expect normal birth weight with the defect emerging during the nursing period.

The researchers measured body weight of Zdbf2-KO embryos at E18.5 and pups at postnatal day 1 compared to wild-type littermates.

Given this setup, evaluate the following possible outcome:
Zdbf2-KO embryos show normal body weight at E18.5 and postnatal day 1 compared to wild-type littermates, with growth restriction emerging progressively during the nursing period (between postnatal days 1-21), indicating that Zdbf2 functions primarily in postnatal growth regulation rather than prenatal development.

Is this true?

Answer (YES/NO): NO